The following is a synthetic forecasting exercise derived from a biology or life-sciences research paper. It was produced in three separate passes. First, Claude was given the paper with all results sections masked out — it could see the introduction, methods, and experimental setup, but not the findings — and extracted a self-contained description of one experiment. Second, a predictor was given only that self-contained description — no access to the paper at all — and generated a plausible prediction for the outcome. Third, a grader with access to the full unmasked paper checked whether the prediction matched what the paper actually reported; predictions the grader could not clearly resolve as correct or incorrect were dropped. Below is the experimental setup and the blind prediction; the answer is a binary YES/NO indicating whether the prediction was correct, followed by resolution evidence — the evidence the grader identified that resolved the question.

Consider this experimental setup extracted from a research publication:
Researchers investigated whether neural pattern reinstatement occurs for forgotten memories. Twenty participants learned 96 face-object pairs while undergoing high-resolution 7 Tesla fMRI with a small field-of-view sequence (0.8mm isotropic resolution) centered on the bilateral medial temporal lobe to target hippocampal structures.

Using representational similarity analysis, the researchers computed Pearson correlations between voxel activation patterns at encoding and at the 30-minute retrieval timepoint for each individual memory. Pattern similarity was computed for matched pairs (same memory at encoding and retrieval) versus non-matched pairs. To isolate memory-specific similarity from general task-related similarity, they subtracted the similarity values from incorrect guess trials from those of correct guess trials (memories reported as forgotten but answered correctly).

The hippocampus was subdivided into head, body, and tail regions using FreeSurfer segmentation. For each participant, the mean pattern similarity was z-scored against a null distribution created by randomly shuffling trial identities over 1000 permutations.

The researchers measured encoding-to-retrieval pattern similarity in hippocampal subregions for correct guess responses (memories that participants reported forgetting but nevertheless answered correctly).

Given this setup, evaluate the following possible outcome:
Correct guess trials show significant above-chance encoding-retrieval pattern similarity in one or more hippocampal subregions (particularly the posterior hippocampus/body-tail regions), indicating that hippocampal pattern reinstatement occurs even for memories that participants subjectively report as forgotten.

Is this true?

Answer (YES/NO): NO